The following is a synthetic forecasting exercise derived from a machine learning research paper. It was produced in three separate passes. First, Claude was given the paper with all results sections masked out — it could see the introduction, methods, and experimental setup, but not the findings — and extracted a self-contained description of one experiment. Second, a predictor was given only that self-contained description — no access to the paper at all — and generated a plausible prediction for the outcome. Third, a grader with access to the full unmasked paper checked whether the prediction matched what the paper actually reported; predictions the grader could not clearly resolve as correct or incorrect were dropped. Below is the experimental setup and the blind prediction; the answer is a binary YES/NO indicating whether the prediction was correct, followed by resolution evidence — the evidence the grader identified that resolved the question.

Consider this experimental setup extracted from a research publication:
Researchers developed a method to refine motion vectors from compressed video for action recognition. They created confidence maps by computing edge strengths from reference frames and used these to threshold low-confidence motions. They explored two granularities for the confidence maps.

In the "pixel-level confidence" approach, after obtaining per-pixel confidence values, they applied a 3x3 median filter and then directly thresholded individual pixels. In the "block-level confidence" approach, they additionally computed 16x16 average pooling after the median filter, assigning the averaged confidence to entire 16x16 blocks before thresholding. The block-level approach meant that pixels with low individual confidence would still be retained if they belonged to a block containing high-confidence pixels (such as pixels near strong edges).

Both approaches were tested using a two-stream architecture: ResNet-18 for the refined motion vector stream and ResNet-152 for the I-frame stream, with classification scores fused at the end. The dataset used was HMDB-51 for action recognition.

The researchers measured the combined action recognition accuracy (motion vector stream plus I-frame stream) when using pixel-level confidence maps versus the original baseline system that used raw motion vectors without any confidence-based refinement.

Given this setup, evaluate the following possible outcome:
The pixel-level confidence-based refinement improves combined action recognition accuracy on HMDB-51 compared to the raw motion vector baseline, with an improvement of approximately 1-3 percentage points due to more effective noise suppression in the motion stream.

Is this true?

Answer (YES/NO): NO